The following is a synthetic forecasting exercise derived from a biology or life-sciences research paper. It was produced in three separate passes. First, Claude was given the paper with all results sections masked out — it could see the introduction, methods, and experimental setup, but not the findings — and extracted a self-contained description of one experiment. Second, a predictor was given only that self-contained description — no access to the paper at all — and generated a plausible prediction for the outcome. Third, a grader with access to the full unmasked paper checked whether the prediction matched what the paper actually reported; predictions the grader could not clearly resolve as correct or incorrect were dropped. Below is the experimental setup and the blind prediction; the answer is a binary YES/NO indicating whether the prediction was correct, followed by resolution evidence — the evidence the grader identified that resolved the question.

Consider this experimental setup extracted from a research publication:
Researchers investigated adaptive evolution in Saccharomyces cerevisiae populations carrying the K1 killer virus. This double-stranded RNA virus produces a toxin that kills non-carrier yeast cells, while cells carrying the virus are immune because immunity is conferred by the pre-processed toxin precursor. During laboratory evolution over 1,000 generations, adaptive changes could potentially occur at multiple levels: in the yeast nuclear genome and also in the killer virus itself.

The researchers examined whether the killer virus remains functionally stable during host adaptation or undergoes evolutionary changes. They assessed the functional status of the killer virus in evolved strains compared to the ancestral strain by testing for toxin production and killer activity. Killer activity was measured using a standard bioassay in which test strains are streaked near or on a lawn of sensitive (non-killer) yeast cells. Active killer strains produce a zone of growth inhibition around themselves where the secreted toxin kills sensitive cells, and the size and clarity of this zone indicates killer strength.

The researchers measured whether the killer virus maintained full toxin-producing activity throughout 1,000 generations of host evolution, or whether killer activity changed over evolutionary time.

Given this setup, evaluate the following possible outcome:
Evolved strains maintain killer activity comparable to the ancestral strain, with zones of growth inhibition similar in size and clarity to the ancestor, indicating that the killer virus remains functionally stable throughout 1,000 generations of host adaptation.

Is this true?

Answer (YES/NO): NO